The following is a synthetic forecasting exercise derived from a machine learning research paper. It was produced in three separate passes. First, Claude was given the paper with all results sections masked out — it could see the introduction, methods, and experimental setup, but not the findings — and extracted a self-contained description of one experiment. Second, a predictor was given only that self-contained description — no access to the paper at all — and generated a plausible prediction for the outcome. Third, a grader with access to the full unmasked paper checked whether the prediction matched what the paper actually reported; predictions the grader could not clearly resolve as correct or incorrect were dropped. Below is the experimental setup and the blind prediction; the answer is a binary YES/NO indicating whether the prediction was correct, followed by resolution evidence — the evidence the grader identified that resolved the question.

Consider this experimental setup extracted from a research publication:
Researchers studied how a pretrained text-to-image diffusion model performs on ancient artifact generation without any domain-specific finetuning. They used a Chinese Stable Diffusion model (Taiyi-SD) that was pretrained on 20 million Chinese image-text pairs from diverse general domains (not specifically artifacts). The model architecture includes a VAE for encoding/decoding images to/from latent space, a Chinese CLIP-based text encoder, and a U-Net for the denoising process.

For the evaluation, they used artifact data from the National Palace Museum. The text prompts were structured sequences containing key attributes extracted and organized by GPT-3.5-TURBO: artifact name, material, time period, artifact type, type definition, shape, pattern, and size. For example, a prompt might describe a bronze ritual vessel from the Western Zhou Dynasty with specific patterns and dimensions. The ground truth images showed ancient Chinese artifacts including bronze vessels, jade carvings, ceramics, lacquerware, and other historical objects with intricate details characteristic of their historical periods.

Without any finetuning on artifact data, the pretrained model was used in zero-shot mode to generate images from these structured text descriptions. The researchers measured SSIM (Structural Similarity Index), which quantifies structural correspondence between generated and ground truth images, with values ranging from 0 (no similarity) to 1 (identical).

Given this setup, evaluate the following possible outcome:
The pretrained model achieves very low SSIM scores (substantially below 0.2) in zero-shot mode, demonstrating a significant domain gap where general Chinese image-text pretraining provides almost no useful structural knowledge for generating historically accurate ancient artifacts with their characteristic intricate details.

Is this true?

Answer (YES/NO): NO